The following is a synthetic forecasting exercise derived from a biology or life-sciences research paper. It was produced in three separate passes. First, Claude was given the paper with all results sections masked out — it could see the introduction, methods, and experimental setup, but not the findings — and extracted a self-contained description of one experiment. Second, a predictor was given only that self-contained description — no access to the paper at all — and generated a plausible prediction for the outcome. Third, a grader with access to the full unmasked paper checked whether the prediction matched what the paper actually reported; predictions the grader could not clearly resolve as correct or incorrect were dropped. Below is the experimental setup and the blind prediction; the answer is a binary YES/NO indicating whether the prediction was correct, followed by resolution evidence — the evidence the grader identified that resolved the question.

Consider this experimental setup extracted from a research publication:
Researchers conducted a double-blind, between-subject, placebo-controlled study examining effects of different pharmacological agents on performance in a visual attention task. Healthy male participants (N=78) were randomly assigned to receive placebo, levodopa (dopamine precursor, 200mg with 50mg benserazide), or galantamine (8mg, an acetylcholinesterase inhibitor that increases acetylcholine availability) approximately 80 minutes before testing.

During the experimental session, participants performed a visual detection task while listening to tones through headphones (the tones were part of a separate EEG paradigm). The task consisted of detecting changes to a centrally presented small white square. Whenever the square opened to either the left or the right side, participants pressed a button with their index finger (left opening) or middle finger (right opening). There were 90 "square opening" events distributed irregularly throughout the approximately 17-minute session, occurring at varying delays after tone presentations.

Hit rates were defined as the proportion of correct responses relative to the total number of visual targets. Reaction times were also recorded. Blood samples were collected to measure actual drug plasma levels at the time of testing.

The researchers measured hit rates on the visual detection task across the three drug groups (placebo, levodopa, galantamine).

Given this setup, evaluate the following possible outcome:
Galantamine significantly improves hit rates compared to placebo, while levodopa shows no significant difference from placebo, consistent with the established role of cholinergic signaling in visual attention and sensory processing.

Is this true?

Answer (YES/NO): NO